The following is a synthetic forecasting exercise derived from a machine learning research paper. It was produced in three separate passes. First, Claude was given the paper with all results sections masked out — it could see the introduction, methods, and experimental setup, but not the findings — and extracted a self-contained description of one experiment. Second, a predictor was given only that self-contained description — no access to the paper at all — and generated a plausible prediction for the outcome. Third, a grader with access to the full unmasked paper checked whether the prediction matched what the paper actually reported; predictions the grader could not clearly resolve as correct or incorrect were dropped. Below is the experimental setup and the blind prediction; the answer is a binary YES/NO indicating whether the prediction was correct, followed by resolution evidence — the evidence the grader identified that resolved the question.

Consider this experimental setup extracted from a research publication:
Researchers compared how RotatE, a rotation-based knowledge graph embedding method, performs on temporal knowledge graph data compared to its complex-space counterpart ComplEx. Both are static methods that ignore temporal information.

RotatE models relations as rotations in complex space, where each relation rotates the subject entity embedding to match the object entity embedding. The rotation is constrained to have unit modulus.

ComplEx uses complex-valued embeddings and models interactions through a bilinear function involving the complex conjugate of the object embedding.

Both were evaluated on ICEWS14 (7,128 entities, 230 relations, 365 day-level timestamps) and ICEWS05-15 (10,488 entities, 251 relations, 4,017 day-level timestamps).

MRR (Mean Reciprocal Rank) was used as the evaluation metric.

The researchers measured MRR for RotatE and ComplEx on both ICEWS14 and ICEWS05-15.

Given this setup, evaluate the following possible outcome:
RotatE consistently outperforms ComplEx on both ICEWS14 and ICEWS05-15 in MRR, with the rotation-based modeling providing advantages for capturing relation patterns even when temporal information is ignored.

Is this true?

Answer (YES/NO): NO